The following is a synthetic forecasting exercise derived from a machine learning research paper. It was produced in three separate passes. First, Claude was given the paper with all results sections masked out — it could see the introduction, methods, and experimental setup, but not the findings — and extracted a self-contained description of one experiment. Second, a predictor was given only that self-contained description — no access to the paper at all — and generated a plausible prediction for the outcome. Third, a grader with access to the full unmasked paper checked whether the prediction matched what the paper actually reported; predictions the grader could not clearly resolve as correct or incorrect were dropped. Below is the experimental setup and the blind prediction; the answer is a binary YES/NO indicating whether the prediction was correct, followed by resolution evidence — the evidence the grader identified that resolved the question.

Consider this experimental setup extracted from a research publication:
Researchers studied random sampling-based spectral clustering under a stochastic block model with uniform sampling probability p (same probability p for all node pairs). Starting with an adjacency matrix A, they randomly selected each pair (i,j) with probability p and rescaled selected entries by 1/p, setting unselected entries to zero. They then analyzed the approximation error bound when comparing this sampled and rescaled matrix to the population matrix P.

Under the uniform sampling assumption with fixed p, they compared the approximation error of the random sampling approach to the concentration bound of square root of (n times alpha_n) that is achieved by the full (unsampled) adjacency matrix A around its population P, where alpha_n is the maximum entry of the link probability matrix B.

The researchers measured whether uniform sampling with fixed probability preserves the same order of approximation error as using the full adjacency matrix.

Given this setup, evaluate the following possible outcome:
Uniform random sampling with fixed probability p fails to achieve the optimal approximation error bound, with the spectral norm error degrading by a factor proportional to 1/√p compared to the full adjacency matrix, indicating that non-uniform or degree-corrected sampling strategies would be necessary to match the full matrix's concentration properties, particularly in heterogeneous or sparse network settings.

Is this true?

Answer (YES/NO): NO